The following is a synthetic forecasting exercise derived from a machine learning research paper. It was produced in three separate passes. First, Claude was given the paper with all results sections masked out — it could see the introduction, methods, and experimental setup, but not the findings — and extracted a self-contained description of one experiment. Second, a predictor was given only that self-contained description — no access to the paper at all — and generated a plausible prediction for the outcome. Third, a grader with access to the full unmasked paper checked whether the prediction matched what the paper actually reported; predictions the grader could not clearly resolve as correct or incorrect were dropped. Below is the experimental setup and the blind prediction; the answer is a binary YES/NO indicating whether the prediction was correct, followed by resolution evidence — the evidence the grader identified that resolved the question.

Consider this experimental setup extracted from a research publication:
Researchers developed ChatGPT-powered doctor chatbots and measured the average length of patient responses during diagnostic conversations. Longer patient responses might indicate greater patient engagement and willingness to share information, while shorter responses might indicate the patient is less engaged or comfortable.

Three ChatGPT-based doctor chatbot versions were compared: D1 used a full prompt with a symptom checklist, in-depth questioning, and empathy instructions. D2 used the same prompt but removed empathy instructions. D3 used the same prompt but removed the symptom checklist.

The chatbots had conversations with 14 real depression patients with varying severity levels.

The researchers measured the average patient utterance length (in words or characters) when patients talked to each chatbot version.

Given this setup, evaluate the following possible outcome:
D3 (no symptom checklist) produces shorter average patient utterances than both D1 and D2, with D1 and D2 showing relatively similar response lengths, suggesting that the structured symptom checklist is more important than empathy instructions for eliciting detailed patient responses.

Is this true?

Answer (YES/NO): NO